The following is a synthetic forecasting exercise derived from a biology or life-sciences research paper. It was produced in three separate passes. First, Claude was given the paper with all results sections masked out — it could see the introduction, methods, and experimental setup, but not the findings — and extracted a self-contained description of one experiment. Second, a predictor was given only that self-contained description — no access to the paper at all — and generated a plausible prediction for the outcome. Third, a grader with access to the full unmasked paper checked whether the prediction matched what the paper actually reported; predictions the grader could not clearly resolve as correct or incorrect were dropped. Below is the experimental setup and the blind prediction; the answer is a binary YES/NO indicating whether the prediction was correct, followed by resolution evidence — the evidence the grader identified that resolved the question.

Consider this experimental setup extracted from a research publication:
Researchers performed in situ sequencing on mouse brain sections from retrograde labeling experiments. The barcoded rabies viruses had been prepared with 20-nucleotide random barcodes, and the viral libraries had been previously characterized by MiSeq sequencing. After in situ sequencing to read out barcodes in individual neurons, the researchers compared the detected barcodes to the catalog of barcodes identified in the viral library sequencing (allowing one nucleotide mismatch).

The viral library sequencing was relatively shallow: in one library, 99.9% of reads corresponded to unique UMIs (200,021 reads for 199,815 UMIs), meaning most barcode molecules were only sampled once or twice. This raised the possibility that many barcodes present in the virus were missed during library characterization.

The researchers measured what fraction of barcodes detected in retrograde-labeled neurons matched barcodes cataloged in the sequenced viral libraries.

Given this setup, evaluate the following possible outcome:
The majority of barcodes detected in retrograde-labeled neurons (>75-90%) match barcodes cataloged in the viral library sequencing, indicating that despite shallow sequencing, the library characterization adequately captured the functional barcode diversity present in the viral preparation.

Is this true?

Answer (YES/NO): YES